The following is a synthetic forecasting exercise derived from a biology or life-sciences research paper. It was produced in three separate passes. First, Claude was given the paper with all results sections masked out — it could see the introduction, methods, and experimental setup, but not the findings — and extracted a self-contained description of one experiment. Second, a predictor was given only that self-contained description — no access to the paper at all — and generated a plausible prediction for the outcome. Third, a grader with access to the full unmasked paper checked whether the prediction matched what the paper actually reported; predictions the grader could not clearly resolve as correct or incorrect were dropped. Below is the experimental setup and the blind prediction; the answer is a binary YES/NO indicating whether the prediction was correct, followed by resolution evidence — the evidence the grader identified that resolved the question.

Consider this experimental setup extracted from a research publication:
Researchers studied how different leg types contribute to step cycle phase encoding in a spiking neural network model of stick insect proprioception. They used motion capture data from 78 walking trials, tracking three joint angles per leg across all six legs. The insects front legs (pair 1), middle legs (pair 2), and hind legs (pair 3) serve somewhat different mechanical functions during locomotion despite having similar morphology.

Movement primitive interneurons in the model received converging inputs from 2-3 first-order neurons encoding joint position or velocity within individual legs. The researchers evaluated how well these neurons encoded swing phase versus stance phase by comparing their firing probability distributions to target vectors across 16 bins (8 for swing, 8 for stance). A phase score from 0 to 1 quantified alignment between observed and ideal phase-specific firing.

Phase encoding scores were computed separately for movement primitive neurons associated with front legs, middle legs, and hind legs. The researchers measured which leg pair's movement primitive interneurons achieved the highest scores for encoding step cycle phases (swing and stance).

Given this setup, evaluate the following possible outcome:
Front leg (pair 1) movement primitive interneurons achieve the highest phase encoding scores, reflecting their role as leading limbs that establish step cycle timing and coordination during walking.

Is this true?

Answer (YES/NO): NO